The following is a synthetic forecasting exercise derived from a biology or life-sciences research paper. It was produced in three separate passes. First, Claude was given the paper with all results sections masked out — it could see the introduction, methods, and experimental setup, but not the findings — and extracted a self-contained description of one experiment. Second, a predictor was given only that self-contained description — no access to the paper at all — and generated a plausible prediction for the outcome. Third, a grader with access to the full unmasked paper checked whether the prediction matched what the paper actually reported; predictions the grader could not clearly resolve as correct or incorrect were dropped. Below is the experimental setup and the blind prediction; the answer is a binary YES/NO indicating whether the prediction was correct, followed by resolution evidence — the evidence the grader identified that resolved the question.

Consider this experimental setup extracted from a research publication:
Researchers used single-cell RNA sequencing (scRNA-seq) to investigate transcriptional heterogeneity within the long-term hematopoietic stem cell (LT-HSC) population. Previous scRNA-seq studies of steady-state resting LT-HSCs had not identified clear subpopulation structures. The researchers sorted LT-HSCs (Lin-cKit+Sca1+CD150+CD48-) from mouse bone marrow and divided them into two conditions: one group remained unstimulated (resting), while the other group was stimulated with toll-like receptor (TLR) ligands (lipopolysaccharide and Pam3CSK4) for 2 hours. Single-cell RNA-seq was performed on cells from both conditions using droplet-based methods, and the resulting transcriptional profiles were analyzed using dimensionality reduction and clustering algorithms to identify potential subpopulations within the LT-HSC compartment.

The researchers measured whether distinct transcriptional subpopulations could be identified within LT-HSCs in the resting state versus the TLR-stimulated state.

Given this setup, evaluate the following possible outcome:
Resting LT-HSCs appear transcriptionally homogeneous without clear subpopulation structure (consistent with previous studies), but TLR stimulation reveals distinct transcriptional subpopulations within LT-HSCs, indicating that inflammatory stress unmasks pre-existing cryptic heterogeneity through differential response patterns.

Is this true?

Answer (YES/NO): YES